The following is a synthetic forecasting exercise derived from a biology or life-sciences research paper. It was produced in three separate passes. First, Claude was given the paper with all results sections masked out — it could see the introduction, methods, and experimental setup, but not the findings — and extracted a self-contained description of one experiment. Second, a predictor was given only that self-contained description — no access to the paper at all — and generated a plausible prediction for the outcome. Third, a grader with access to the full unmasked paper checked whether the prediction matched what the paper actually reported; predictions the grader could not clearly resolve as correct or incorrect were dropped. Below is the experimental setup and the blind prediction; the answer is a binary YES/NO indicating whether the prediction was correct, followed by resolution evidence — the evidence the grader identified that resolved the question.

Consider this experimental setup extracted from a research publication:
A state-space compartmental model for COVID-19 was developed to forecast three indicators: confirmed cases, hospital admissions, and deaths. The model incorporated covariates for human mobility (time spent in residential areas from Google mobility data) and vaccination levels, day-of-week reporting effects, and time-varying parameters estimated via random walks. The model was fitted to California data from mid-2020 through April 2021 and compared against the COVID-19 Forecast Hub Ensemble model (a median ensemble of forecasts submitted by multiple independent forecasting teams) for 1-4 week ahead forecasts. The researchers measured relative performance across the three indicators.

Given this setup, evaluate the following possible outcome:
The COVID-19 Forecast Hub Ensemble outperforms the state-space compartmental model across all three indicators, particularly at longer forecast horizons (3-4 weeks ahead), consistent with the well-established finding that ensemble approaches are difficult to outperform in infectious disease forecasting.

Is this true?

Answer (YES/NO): NO